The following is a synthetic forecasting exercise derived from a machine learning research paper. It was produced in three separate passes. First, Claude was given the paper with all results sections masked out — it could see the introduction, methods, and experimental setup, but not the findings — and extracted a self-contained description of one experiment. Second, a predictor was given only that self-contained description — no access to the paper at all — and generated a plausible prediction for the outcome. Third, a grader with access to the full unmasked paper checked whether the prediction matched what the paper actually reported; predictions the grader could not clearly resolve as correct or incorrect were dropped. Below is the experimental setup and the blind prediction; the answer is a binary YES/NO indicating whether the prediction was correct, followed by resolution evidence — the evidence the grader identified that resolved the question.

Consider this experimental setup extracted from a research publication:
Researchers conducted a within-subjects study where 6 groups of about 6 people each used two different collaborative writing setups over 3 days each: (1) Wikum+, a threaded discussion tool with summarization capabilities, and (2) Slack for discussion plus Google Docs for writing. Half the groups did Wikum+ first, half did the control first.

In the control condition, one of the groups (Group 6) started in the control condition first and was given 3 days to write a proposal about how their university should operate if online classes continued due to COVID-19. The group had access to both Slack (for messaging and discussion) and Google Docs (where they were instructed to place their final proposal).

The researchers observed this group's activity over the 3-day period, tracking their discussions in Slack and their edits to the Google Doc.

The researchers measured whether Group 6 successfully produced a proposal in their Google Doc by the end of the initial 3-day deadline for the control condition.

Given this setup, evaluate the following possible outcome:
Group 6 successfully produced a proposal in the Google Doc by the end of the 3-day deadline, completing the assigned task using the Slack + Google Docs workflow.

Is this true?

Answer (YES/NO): NO